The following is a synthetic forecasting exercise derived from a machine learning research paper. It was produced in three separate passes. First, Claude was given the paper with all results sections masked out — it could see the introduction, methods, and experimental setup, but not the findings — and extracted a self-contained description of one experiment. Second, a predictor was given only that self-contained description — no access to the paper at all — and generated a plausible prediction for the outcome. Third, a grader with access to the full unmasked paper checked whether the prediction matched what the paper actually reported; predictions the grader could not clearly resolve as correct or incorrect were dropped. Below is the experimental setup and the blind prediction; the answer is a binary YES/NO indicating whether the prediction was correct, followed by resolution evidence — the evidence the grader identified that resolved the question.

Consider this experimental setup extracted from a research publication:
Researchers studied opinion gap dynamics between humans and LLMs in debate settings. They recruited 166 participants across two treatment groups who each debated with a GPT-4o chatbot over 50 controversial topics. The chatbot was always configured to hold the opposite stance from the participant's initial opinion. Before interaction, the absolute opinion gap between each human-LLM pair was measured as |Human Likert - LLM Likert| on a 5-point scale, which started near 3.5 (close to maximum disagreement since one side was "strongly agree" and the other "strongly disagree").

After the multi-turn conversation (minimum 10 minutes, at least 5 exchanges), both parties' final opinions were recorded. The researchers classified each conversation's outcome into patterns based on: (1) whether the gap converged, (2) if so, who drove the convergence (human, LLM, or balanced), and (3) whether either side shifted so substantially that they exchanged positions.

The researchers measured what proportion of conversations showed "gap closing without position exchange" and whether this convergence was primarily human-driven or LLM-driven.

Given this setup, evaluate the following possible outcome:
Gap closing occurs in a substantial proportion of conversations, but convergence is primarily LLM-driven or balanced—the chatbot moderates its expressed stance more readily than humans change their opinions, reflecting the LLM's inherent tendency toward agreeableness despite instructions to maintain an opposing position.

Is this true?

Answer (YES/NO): YES